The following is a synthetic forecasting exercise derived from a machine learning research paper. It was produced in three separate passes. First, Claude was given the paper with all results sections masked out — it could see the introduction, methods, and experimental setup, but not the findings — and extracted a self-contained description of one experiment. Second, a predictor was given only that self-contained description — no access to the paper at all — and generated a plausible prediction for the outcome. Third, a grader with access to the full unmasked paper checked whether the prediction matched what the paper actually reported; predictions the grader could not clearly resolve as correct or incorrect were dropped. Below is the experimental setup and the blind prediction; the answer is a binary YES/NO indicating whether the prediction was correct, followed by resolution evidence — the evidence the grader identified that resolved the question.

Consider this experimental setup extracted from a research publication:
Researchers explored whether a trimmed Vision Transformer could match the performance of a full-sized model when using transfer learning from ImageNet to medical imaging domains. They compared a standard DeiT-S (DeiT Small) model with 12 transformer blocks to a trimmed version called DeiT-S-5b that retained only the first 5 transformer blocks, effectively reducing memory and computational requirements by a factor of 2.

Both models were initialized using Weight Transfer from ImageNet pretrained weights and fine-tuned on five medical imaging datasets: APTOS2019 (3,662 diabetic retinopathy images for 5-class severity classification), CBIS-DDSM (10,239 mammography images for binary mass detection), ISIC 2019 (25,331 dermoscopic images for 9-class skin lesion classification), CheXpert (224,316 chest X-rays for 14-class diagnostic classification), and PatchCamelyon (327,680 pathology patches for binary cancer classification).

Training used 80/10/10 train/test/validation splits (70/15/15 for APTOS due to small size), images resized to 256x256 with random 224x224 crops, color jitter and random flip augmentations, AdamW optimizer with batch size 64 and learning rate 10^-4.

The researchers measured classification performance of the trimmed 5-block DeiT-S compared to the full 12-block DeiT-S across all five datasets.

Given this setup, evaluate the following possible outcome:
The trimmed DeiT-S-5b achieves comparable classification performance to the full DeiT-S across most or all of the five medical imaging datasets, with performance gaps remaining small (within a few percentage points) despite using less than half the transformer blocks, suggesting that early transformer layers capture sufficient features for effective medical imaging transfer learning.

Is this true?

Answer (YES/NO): YES